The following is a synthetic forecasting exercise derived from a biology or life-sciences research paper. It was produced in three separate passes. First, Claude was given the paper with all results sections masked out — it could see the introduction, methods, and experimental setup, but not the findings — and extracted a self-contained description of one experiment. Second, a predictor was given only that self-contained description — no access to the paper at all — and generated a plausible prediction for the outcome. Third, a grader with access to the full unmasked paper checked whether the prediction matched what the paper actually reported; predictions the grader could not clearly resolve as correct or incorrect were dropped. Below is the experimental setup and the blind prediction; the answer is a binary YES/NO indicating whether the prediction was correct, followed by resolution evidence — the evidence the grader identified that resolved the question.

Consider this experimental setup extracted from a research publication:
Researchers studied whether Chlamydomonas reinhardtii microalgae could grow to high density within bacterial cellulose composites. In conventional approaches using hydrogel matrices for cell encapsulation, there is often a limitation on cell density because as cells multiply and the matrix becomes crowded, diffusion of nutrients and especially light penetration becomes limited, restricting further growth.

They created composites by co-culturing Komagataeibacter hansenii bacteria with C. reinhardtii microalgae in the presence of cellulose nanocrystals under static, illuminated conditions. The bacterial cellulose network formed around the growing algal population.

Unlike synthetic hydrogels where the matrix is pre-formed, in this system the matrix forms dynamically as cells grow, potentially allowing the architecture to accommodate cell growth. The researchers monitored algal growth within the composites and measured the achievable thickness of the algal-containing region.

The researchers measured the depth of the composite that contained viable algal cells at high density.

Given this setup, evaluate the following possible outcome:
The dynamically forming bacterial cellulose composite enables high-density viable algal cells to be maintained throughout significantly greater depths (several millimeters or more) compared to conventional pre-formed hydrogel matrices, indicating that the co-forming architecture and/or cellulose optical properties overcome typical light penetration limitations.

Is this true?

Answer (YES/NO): NO